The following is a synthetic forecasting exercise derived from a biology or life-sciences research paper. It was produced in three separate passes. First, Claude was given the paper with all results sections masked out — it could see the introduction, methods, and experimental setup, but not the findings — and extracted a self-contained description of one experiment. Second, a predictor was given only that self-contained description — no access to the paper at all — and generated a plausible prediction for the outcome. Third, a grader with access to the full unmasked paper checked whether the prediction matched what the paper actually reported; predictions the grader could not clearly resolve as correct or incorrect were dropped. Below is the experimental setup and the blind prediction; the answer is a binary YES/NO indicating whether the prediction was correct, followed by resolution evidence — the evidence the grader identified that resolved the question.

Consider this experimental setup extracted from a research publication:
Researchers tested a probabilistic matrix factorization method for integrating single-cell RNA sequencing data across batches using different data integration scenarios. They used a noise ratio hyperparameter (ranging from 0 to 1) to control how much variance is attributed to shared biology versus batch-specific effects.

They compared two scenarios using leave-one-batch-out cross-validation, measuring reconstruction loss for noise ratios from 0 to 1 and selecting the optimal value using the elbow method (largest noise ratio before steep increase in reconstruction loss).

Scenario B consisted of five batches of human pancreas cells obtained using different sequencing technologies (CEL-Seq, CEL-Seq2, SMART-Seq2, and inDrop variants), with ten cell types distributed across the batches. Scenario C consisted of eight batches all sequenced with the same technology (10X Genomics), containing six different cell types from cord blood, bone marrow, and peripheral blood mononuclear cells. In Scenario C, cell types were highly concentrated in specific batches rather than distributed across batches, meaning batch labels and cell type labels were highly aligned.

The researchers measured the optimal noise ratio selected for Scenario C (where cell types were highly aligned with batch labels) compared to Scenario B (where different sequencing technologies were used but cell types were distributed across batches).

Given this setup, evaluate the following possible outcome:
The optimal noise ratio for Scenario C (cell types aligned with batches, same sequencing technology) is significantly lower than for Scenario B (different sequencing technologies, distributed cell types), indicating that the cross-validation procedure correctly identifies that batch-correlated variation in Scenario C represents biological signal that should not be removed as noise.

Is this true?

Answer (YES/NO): YES